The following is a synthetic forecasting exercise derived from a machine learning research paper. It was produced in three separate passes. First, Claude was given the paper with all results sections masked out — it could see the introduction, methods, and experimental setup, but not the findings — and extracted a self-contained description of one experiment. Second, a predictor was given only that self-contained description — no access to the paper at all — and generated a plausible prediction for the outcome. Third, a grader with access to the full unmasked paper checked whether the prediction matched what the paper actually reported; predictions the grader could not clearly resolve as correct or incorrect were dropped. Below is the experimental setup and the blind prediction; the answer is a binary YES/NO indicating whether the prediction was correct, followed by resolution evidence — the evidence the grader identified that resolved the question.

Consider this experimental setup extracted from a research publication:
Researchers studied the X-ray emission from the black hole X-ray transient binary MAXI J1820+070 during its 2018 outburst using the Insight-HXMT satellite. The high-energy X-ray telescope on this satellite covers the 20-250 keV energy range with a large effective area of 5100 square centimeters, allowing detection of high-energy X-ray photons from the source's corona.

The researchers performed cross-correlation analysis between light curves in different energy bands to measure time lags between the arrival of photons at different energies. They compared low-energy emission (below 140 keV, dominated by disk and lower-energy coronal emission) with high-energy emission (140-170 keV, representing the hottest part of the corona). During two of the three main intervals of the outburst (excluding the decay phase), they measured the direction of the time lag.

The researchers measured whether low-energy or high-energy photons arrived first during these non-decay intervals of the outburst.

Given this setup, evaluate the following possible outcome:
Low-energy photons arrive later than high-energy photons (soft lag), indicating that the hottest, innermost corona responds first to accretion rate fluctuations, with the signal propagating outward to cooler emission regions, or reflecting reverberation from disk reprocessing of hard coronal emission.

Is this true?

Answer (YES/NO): YES